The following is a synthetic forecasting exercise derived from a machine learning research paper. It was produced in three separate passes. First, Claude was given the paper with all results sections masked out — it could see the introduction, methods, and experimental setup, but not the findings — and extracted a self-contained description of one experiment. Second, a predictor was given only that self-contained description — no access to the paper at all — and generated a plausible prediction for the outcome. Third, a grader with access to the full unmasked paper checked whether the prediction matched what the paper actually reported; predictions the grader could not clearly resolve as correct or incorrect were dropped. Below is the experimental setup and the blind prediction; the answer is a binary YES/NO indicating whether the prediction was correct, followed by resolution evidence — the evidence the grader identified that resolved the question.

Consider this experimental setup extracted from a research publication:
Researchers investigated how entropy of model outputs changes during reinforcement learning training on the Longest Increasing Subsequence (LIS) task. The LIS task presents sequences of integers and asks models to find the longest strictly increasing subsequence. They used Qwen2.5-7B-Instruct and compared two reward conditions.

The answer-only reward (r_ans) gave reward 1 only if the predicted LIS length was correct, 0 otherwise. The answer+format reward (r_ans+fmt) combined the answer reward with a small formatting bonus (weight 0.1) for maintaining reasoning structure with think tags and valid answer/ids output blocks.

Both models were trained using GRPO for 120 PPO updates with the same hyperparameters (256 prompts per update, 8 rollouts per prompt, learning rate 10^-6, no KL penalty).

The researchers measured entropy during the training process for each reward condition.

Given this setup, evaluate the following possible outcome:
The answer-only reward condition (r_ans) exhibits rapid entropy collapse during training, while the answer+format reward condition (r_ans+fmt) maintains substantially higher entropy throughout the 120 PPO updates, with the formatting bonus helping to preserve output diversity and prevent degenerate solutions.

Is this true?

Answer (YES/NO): YES